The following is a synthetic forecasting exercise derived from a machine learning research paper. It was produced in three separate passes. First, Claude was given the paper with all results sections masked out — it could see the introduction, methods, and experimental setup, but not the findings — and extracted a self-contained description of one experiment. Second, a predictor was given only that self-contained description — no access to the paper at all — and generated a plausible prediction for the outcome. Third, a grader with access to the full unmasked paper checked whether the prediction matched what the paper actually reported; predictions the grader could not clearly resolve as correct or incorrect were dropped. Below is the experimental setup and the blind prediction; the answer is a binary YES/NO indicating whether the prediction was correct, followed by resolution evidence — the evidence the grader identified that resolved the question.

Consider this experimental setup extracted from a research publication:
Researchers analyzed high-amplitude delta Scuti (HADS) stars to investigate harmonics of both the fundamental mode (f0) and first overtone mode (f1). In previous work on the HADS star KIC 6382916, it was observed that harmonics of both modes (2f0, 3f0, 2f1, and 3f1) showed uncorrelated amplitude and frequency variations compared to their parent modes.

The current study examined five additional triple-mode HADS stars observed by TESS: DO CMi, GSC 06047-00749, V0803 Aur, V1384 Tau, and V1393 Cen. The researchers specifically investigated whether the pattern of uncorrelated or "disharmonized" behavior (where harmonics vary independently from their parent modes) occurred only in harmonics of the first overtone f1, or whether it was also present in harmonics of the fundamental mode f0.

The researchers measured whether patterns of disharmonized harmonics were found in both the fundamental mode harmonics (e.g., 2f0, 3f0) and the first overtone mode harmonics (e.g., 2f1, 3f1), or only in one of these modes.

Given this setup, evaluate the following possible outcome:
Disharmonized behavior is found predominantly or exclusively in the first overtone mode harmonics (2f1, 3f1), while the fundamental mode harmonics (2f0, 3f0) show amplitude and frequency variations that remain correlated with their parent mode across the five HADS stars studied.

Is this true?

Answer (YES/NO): NO